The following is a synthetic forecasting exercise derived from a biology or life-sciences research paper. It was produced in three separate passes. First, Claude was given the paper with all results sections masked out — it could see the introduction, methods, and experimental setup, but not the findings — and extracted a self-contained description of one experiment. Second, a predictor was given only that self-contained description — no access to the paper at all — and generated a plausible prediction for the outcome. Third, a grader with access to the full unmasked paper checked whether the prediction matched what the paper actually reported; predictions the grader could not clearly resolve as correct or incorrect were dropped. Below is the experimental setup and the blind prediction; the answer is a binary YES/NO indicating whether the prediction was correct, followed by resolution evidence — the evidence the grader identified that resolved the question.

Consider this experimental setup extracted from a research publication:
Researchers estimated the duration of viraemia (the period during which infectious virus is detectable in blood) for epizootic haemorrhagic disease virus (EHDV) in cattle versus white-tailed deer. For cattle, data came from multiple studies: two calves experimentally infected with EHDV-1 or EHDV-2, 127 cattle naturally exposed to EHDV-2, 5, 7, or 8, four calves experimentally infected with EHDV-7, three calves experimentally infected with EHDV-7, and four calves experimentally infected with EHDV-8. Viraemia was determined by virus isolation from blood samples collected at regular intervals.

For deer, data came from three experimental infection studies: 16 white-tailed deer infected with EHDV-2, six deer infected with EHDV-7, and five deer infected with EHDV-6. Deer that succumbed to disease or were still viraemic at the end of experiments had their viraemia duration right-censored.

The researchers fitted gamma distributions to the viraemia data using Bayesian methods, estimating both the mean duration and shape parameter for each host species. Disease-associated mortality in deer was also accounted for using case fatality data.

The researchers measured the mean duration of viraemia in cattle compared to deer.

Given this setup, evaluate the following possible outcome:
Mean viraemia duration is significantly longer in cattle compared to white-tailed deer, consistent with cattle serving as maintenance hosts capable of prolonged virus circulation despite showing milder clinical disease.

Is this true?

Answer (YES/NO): NO